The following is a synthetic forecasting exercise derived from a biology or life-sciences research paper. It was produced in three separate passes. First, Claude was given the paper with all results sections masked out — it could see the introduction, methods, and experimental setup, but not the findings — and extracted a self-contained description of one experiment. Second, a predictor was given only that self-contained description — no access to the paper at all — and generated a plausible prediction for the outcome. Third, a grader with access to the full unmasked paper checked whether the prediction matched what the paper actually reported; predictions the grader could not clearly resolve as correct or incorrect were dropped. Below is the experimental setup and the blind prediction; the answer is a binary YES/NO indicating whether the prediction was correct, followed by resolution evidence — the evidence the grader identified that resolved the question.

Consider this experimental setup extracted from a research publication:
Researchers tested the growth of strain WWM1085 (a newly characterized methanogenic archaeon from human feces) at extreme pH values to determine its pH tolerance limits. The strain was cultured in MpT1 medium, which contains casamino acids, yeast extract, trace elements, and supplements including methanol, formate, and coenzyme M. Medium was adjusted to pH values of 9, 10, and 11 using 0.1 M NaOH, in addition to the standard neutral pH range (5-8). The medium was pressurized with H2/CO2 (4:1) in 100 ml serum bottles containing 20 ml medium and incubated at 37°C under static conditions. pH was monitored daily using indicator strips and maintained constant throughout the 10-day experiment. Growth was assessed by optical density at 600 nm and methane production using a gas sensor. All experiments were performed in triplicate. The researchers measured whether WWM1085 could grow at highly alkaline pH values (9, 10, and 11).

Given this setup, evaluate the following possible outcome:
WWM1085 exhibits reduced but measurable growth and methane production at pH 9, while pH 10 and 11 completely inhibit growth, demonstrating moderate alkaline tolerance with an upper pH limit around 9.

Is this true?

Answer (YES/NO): NO